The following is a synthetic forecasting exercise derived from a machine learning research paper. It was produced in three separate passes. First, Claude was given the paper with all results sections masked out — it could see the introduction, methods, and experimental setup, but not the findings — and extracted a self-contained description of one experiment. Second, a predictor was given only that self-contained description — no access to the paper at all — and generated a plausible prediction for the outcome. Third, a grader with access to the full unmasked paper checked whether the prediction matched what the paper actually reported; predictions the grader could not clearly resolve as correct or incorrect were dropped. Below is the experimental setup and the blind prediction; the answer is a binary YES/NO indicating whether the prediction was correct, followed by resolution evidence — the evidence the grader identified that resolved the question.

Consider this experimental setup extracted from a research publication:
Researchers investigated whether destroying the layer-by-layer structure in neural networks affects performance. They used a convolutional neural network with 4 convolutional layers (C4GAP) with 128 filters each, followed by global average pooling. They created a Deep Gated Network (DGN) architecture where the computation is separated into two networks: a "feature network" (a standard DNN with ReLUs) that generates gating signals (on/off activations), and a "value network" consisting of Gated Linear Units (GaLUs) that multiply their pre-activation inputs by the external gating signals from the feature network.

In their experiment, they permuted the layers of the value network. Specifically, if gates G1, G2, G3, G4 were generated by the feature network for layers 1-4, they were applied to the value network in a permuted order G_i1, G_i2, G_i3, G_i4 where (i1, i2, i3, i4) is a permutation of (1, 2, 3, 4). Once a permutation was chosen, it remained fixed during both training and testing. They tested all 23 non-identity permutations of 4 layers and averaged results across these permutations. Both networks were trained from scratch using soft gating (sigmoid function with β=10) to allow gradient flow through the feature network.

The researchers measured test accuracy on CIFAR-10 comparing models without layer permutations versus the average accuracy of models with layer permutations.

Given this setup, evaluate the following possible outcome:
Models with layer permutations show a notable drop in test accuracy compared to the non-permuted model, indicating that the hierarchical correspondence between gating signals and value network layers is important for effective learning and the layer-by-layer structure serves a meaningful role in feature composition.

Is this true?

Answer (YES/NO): NO